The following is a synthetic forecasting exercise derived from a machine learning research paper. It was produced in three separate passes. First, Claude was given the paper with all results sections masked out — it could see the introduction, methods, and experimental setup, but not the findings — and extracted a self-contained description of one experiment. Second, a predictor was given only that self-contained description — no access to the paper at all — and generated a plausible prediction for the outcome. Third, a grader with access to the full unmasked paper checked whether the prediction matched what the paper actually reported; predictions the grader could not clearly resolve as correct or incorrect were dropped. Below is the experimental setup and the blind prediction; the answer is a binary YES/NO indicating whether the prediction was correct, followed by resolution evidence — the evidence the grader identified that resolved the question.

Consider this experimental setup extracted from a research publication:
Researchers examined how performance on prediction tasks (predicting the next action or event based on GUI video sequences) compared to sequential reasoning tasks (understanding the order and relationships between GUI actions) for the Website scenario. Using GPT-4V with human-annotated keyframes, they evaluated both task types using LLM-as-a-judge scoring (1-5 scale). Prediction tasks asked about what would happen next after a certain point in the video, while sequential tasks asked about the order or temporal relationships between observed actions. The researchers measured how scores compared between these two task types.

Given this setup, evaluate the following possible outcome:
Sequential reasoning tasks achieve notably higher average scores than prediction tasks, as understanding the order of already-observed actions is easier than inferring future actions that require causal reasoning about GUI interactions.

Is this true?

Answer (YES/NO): NO